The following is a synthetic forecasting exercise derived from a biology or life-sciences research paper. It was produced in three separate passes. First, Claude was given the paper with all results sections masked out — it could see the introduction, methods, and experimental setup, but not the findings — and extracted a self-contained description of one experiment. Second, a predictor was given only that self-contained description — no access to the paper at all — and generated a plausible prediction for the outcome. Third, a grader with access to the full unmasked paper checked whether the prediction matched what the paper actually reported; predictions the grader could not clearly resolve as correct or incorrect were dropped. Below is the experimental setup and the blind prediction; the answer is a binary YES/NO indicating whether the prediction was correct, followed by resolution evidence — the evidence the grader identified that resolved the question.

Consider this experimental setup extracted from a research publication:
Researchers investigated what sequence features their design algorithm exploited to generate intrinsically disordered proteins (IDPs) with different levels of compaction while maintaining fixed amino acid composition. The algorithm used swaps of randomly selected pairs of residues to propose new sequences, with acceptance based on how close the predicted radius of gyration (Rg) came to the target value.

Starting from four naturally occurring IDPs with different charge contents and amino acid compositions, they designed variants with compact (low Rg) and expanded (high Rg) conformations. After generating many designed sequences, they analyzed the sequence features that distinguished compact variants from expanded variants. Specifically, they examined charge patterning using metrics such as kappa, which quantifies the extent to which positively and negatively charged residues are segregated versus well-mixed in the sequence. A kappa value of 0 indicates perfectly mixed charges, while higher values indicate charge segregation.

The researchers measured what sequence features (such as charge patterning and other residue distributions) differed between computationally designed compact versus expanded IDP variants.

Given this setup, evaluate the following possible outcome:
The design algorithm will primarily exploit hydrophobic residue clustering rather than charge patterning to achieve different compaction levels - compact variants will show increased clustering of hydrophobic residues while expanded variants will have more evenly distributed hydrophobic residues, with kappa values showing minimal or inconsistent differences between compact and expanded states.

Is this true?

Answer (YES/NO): NO